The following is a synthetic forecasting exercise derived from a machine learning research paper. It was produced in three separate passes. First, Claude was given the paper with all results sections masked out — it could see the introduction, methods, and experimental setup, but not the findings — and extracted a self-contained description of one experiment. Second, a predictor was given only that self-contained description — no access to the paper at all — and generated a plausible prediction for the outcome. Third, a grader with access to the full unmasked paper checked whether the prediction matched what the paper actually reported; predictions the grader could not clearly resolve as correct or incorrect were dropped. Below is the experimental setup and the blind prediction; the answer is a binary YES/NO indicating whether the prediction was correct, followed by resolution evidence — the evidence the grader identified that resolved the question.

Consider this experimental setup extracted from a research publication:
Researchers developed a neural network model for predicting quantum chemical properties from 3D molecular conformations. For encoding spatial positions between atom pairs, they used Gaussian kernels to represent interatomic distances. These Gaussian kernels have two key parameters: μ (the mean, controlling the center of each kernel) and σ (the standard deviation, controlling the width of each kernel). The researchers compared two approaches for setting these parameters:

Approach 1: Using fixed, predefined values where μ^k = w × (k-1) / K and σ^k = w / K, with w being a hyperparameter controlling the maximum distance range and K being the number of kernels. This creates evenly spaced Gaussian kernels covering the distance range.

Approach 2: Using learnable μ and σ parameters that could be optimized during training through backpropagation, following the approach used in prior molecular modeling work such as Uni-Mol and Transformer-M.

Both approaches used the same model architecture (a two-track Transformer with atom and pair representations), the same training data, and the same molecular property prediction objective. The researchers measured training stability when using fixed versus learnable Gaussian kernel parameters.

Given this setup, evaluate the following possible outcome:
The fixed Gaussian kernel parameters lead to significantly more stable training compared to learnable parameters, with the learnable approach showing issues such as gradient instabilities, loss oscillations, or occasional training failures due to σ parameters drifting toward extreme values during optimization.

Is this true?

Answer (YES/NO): NO